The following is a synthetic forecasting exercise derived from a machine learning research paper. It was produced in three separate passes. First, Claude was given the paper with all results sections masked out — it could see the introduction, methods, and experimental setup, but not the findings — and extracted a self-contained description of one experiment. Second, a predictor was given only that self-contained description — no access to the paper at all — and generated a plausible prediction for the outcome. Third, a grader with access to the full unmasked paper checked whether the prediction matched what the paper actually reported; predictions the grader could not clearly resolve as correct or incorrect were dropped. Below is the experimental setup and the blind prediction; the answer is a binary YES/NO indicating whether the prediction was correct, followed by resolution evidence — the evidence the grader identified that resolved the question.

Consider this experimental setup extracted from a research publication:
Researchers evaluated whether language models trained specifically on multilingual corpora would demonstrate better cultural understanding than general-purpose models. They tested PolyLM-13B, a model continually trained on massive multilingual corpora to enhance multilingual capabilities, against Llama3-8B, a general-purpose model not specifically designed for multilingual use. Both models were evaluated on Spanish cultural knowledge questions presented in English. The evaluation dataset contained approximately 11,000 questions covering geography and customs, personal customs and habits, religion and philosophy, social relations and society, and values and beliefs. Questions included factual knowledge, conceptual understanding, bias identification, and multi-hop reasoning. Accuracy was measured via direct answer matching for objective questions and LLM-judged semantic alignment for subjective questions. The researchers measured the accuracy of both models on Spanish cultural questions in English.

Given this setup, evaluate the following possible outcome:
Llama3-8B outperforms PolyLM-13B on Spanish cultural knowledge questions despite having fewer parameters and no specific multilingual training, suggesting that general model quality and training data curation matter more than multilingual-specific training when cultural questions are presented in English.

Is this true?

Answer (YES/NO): YES